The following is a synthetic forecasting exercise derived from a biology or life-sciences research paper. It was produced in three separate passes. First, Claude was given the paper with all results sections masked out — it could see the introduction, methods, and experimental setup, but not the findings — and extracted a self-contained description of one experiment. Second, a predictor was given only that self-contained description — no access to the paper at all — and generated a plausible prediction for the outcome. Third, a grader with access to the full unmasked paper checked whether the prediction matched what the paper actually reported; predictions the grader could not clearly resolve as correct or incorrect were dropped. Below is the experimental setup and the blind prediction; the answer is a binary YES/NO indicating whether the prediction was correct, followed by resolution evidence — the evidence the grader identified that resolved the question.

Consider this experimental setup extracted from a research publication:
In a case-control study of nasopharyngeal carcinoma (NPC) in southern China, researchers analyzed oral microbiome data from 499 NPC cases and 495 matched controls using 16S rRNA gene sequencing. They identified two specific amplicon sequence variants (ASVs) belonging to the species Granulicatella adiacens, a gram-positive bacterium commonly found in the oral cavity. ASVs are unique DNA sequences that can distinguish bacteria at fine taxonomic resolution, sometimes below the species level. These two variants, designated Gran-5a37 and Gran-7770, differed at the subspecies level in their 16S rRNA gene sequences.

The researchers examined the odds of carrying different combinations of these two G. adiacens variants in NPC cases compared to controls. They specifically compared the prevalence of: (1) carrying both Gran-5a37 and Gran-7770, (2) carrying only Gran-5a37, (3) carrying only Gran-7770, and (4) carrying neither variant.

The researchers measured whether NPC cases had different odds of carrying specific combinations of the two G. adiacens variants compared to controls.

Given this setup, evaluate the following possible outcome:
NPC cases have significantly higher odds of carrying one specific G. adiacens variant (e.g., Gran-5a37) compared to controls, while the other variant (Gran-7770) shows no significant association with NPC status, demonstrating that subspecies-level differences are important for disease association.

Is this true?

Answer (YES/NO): NO